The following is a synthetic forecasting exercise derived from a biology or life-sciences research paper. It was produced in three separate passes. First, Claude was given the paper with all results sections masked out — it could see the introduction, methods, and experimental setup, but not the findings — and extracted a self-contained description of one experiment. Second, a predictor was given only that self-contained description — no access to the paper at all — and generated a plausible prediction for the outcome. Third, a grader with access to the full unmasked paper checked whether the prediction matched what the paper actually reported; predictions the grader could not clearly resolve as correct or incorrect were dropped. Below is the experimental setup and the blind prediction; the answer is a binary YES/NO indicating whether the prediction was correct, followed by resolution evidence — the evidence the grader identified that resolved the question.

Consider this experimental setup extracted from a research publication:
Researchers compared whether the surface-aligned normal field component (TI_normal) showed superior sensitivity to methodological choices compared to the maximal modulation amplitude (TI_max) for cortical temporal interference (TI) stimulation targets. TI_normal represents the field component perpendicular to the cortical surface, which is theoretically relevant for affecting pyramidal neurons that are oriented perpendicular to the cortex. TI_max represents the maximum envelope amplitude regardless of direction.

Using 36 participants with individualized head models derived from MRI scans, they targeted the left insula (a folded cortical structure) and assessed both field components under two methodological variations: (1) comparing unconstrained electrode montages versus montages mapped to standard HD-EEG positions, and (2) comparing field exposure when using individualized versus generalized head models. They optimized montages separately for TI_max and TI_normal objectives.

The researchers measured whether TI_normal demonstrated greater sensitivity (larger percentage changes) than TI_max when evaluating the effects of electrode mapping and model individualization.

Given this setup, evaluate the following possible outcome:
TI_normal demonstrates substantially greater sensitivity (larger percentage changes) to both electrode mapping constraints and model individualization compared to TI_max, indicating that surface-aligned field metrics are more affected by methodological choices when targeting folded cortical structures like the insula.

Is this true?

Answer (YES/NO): NO